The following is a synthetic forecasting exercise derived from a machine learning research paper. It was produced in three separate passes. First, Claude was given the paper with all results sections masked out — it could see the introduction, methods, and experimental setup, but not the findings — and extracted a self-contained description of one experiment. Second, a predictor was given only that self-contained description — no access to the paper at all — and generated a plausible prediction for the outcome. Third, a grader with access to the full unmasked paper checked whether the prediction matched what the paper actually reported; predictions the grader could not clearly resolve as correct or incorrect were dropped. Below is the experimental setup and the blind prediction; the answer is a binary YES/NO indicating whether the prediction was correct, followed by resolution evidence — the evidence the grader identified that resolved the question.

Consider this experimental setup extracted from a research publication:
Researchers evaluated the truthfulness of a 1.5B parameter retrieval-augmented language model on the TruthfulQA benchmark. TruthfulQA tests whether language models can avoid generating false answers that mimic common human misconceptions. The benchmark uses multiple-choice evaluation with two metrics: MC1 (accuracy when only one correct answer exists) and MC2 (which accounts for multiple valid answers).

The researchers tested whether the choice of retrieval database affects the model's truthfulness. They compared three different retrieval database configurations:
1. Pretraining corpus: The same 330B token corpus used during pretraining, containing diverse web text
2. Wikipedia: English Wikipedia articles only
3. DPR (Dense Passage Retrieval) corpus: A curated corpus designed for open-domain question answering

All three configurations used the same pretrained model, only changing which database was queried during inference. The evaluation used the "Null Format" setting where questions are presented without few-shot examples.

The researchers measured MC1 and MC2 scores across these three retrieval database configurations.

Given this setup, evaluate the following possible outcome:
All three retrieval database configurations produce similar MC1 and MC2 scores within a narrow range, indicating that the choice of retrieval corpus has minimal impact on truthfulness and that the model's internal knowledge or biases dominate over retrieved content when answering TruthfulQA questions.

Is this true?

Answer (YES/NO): YES